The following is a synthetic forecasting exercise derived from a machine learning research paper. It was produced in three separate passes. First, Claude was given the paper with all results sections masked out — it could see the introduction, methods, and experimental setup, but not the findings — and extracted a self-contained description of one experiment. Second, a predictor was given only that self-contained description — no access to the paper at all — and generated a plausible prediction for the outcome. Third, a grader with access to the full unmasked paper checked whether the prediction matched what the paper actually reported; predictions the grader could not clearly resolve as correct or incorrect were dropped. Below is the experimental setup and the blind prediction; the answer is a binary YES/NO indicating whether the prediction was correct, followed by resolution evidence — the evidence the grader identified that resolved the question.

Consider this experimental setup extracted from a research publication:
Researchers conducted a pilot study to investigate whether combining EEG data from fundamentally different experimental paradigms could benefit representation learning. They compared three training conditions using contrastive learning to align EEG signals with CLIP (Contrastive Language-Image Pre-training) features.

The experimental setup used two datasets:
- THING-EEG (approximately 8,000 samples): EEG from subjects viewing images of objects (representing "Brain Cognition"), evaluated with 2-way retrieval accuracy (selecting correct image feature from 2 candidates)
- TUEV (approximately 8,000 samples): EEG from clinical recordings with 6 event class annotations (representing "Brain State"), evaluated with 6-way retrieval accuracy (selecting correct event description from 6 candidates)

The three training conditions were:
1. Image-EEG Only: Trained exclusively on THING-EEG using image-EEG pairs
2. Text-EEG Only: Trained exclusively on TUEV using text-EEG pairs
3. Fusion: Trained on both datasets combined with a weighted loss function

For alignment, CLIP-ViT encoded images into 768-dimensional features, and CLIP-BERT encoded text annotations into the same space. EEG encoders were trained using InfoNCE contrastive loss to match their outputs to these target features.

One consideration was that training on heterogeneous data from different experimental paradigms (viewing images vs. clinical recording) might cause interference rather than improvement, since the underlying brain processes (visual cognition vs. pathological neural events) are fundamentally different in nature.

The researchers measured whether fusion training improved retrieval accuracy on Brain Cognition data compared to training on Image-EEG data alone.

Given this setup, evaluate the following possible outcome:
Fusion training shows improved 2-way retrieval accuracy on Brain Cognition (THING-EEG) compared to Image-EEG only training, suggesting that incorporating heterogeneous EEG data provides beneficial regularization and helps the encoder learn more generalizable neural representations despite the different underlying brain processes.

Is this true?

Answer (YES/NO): YES